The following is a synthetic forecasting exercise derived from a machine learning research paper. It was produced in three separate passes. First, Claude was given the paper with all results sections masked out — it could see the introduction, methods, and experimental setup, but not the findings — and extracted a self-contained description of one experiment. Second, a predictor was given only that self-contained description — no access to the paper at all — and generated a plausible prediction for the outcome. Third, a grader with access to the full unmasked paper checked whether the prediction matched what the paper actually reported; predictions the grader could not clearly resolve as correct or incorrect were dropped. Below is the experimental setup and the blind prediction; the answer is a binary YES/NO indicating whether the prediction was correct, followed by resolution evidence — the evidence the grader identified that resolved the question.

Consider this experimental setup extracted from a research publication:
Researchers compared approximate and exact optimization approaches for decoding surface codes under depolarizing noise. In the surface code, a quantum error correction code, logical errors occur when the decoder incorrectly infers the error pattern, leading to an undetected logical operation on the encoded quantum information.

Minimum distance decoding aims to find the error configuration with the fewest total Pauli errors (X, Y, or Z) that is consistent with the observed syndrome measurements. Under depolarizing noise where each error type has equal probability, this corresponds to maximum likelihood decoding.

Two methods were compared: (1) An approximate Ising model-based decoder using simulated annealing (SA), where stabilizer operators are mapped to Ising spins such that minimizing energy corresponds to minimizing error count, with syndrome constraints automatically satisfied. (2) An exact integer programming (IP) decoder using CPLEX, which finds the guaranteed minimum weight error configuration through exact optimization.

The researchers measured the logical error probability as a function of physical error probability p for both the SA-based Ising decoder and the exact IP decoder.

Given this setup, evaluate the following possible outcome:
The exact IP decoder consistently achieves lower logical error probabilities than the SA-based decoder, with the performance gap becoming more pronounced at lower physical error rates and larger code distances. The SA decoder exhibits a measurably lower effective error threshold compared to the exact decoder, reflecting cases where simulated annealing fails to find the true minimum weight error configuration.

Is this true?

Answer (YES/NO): NO